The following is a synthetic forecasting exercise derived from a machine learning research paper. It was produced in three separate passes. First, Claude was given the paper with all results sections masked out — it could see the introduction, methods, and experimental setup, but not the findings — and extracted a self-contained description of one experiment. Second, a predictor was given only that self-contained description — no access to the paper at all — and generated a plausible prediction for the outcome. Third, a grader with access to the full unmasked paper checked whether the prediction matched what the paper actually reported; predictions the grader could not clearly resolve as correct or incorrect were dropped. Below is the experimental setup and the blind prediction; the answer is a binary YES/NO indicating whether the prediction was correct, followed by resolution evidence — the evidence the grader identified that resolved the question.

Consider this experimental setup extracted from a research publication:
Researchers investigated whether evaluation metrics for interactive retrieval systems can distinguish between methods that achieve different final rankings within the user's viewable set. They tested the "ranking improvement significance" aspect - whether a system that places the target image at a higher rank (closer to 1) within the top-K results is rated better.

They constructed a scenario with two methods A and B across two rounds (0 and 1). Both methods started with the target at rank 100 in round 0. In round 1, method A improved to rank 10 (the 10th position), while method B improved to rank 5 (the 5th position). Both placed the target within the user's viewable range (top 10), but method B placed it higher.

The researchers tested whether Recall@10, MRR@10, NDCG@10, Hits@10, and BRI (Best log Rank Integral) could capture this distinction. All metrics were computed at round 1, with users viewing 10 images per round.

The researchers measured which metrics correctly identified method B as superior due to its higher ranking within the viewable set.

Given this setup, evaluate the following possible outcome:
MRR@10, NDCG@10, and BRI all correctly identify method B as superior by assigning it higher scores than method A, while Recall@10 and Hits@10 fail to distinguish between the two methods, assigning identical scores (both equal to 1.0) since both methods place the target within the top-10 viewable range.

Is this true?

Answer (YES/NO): YES